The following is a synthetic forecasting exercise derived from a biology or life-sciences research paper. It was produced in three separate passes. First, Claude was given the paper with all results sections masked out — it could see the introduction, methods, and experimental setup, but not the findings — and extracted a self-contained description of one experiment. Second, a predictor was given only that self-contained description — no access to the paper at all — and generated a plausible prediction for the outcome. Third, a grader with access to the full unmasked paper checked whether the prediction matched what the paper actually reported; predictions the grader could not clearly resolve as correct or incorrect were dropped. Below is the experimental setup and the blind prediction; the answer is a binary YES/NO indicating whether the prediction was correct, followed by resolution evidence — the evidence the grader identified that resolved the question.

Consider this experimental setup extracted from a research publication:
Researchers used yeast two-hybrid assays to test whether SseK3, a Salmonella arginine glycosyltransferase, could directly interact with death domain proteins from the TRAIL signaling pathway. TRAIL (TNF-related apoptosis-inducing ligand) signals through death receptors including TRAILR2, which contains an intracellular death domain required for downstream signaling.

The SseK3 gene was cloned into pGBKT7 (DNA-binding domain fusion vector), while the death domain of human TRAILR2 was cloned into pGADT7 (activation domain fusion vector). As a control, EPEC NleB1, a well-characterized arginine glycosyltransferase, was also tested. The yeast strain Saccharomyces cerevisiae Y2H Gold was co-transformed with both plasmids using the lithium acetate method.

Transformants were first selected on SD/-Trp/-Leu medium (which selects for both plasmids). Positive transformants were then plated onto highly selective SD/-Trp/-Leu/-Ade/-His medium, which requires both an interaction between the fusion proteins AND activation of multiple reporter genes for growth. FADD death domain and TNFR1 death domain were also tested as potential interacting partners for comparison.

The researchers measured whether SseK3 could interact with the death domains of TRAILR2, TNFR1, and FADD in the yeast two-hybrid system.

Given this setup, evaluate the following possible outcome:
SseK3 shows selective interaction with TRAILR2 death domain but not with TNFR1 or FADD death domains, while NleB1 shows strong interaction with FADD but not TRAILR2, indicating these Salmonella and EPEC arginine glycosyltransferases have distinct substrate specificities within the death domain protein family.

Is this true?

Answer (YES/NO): NO